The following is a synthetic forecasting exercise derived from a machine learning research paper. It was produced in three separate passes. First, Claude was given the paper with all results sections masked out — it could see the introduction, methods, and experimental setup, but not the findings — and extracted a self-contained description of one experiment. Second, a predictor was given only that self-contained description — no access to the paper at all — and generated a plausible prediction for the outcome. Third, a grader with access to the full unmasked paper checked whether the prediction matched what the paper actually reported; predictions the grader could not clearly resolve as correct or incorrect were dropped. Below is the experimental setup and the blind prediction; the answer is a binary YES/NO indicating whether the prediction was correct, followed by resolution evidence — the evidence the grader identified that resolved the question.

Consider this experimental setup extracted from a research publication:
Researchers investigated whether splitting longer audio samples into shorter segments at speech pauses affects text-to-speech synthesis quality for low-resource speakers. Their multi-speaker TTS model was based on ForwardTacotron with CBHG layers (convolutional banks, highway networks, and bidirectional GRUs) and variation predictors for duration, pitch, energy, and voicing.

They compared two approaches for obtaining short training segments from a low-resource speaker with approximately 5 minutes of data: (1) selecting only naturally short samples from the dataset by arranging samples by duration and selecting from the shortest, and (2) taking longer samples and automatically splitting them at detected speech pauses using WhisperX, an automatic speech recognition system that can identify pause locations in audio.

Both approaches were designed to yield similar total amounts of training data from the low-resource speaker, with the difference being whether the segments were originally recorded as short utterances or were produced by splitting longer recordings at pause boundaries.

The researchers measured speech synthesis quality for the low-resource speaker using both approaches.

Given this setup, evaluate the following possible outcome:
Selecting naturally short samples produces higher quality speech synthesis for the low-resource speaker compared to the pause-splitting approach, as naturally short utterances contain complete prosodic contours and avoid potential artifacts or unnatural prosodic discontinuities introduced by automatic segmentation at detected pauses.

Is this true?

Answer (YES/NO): NO